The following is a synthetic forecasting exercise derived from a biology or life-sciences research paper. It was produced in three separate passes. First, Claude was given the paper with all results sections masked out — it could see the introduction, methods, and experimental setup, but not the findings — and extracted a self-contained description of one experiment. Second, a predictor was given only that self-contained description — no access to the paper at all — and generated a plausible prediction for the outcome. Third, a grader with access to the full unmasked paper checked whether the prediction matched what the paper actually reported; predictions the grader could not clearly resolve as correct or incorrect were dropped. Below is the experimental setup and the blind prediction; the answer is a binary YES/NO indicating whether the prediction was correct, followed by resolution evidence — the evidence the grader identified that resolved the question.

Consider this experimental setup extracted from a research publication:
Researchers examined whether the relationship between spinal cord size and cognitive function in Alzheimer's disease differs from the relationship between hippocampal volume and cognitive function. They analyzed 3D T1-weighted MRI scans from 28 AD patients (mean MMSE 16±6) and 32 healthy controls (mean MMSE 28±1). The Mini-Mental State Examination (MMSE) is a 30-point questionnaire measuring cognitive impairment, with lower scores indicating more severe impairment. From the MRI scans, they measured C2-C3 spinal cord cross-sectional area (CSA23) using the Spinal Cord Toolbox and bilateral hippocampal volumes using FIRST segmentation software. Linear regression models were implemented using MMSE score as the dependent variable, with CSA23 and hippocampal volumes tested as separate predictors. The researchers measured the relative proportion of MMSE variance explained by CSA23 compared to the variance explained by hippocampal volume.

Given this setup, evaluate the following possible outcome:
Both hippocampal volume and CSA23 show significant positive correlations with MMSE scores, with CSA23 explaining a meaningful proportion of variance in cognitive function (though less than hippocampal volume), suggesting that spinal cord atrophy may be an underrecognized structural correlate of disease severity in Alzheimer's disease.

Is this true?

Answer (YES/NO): YES